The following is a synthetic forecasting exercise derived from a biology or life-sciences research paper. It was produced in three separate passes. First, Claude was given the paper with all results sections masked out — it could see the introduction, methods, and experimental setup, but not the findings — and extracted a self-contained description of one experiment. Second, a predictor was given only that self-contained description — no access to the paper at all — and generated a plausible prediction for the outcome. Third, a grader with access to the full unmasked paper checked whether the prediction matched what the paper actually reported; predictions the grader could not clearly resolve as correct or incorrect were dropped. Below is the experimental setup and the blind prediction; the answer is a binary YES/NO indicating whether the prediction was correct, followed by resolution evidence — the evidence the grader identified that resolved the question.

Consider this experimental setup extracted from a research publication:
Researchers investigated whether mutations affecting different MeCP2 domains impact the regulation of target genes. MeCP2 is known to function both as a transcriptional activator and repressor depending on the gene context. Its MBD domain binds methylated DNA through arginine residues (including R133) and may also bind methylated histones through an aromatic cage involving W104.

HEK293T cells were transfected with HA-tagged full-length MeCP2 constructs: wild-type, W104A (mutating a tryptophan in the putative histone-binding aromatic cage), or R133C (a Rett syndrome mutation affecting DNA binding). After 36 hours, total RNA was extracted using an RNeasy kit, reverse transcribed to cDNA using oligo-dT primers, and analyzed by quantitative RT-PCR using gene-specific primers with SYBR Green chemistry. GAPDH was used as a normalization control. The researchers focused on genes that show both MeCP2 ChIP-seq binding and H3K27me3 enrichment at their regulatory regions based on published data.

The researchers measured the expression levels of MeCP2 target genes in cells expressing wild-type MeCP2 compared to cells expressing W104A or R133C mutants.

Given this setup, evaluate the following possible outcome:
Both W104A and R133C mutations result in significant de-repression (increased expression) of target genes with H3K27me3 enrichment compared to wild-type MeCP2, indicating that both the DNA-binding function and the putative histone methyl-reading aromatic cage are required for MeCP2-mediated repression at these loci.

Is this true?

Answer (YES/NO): YES